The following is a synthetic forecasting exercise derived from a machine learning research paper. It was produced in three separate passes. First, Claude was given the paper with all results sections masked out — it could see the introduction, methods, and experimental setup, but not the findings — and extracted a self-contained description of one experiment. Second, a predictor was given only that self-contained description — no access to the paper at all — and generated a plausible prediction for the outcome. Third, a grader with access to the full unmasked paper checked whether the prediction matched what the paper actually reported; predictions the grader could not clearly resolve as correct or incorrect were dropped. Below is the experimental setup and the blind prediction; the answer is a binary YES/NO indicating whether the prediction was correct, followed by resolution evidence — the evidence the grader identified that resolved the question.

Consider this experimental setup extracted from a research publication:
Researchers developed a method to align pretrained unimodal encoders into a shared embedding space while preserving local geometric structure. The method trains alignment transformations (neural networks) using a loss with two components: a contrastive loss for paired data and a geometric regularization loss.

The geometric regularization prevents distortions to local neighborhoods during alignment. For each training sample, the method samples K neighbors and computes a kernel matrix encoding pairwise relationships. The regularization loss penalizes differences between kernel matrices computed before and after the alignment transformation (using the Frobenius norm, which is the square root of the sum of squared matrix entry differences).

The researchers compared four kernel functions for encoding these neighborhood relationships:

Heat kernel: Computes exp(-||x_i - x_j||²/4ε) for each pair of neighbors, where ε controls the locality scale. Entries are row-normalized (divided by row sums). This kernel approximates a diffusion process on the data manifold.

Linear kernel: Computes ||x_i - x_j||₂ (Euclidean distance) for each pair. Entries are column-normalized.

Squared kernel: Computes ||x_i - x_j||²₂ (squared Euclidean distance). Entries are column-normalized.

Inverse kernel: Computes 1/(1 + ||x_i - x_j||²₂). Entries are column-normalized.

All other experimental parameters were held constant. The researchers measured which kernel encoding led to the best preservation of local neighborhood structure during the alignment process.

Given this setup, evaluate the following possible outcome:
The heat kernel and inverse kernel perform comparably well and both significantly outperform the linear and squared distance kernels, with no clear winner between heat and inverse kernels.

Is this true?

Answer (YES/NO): NO